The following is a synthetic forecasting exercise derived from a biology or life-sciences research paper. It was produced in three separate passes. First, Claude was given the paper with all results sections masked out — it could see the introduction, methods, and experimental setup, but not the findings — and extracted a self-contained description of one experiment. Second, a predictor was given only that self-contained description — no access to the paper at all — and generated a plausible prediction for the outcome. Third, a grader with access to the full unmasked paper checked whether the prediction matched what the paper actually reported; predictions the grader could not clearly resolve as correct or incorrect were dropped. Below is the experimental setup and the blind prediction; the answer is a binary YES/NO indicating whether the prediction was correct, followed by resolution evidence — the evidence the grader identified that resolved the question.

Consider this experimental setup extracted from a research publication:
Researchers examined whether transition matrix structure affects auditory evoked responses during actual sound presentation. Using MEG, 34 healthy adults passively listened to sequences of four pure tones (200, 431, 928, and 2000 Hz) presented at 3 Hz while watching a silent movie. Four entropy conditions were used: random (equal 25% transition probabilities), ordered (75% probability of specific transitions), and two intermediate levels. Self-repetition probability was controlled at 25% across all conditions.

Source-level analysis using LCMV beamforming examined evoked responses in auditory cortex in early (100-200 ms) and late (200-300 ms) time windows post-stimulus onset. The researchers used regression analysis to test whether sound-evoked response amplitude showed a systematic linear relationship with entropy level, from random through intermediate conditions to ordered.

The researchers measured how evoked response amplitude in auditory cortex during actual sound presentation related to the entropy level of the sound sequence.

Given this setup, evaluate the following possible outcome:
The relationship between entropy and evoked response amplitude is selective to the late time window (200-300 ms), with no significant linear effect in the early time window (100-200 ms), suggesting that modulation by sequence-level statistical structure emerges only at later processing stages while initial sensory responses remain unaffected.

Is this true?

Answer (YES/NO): YES